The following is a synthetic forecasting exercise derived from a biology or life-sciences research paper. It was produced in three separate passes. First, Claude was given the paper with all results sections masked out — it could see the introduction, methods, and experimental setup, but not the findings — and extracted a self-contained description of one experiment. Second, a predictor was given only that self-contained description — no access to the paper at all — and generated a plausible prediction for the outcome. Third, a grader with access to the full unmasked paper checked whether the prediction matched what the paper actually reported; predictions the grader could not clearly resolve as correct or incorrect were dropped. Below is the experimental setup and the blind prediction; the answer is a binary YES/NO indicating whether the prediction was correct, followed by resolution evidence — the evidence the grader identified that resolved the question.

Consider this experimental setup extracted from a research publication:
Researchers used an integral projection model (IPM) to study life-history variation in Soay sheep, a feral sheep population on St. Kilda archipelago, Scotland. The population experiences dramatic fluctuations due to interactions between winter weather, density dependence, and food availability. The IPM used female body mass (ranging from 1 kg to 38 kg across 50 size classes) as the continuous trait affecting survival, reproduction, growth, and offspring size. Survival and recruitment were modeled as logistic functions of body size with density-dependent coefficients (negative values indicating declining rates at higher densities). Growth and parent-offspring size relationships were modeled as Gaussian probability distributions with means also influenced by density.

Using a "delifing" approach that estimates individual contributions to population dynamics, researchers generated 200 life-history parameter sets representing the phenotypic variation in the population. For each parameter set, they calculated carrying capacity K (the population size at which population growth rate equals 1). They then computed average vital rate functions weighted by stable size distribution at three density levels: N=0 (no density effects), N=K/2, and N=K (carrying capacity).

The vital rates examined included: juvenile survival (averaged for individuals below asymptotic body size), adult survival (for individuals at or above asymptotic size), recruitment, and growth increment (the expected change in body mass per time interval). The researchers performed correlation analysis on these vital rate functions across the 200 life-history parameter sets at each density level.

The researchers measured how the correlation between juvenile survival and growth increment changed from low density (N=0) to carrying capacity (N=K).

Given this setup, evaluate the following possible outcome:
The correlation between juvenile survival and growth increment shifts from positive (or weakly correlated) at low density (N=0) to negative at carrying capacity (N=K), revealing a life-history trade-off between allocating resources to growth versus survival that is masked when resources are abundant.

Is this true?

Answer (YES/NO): NO